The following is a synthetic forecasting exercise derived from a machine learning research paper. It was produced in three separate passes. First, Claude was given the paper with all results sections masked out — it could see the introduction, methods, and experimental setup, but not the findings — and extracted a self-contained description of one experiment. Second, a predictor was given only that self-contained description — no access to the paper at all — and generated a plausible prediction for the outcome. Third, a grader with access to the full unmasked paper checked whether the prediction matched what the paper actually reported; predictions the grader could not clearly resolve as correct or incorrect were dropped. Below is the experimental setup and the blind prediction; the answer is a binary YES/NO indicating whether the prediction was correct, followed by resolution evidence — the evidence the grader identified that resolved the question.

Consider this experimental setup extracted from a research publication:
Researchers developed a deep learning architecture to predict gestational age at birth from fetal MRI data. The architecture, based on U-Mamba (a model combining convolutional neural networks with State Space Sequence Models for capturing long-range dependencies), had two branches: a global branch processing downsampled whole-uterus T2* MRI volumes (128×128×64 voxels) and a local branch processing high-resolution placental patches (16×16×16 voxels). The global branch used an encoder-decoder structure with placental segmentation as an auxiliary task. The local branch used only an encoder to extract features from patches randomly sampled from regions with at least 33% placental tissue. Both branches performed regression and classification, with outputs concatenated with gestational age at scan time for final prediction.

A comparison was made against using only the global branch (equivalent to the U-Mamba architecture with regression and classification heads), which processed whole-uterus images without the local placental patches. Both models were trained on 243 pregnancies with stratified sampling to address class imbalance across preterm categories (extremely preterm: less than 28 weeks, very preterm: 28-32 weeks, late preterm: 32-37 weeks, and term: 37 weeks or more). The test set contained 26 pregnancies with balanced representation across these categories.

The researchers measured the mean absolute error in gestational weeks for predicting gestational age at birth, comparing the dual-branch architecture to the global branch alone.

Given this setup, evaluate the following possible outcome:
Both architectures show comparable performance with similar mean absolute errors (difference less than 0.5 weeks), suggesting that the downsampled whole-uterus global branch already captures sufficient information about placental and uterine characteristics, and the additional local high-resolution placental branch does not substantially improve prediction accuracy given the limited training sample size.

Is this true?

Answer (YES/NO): YES